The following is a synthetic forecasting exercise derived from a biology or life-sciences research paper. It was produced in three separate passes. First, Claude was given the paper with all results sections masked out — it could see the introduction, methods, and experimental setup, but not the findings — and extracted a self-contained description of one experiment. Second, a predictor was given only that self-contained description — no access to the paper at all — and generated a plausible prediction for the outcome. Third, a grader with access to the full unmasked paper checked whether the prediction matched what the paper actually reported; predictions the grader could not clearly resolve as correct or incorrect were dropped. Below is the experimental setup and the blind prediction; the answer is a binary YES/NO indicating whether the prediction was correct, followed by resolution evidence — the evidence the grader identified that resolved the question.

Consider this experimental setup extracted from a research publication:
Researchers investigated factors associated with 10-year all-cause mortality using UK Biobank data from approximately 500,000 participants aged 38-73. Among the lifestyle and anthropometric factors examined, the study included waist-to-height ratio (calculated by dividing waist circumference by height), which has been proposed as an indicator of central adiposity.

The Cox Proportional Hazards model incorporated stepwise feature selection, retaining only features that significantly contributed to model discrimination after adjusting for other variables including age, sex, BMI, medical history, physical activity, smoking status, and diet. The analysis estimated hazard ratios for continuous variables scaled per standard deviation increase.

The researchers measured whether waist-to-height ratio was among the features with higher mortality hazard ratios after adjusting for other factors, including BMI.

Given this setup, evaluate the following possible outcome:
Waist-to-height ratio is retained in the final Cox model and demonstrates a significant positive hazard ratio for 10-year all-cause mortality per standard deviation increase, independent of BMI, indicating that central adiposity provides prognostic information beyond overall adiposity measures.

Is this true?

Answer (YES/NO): YES